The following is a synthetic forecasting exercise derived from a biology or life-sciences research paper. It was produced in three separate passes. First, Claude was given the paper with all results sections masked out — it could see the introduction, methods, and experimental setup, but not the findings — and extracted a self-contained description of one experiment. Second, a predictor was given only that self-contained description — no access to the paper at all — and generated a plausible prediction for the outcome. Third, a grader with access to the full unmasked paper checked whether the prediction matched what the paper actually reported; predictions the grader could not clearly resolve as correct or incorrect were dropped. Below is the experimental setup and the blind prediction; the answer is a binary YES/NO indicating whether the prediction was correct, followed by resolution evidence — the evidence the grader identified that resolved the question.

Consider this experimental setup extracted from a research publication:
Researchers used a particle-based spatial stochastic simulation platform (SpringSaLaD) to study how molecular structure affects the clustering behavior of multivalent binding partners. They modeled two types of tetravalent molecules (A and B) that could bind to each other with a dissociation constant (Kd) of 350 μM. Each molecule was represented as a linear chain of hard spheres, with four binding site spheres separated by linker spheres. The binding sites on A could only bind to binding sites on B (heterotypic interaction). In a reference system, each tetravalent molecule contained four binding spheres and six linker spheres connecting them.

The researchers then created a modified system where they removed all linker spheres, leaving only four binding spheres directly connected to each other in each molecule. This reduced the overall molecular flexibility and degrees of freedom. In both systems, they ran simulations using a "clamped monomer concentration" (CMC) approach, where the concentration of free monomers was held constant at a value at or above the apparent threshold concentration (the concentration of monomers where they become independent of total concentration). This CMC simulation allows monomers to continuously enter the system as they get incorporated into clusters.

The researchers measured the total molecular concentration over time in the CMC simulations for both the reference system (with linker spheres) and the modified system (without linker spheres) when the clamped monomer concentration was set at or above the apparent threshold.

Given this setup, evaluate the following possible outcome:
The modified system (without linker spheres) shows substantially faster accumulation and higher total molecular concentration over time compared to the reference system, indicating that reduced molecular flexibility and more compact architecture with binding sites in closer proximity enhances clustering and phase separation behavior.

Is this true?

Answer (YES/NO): NO